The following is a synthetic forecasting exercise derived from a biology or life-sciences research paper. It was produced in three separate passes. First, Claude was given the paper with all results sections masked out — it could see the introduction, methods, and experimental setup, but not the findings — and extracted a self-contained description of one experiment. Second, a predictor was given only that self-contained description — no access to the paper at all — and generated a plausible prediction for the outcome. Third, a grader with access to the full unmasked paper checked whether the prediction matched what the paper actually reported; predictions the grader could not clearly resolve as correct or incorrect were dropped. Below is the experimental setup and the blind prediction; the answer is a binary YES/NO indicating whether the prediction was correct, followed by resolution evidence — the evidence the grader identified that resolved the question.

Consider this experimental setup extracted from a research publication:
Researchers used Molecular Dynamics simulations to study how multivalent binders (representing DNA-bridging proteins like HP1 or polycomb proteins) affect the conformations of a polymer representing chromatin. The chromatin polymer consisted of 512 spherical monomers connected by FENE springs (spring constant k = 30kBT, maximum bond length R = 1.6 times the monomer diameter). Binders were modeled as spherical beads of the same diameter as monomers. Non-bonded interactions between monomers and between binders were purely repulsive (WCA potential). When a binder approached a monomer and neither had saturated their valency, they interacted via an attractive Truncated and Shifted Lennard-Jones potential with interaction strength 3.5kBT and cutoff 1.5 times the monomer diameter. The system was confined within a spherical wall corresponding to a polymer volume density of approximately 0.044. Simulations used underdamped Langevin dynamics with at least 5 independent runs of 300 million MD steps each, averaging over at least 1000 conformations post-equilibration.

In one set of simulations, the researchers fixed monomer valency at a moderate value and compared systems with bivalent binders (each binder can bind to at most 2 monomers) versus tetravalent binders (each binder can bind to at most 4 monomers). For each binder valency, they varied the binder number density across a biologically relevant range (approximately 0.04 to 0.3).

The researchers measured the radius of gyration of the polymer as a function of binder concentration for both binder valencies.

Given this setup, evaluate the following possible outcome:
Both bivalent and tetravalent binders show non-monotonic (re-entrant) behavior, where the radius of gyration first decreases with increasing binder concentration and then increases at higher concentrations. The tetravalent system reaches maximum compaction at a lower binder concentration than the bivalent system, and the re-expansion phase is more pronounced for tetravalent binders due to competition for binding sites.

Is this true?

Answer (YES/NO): NO